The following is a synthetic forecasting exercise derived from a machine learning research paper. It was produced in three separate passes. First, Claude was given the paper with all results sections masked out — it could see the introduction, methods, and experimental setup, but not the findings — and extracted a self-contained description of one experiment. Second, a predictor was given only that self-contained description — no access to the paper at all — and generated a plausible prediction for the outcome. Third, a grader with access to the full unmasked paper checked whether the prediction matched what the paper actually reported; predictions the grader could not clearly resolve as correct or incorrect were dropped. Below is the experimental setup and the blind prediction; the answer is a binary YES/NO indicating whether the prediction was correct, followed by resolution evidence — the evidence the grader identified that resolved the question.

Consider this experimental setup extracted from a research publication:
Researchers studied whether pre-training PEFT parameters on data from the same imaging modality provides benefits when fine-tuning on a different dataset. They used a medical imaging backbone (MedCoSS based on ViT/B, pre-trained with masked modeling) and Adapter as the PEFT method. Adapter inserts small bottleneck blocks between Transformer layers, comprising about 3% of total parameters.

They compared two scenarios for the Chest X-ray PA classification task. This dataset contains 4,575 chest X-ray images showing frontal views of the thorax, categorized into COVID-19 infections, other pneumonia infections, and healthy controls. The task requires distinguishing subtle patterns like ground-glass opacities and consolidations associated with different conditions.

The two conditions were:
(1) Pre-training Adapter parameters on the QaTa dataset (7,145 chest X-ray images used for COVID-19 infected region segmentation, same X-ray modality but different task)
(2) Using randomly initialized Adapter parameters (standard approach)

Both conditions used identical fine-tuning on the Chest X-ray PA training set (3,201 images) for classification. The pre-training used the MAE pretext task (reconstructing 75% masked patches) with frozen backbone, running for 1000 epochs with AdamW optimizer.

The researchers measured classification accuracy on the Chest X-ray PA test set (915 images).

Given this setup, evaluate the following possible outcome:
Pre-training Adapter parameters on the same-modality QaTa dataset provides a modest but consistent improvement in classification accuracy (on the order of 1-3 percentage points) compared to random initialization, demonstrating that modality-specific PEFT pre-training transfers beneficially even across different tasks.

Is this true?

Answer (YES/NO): NO